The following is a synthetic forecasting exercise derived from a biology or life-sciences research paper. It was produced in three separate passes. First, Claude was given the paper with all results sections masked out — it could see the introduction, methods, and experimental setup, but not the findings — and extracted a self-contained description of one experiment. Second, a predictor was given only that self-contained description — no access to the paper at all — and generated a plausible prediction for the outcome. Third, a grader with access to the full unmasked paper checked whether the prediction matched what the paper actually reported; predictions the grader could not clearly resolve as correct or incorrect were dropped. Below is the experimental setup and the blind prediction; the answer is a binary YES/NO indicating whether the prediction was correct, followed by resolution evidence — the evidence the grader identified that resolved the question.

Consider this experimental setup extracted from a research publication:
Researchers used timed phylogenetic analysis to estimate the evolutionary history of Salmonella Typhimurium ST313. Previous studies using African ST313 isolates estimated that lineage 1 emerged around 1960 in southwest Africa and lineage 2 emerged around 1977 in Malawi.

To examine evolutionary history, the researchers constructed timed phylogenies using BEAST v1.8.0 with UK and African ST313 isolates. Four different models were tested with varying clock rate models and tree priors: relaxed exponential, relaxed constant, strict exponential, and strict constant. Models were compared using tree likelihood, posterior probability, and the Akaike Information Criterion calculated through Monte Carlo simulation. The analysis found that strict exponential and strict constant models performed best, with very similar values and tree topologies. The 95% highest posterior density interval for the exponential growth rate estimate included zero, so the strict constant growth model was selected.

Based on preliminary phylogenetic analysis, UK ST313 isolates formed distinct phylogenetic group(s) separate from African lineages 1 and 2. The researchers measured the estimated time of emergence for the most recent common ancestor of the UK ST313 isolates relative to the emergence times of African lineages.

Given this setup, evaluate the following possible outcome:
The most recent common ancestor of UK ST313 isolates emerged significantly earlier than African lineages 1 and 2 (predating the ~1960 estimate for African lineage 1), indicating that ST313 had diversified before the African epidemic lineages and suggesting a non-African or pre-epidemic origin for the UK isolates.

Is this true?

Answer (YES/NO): YES